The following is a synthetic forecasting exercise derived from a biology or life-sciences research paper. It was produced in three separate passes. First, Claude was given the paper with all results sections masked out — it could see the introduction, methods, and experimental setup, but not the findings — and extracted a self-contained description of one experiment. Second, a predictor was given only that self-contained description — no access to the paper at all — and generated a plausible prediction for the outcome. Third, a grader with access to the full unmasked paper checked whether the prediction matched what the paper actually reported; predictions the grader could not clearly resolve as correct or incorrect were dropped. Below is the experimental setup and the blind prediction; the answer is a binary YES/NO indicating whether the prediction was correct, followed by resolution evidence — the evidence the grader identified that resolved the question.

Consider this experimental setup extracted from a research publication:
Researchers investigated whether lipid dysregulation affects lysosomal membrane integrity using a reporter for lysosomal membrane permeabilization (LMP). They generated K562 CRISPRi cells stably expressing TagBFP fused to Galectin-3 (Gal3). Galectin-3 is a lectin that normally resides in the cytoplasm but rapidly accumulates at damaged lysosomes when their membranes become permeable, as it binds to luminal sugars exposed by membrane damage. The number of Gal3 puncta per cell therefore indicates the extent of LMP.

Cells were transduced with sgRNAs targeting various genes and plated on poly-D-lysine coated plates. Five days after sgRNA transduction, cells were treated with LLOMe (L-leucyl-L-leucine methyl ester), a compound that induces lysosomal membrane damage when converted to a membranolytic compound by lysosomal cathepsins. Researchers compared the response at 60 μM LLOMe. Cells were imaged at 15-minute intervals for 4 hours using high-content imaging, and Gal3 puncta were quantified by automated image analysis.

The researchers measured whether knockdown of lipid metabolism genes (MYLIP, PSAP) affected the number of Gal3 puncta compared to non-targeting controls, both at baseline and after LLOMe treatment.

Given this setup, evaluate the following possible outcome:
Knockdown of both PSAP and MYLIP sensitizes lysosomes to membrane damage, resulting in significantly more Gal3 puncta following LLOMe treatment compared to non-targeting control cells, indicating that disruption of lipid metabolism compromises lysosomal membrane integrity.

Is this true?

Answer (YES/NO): NO